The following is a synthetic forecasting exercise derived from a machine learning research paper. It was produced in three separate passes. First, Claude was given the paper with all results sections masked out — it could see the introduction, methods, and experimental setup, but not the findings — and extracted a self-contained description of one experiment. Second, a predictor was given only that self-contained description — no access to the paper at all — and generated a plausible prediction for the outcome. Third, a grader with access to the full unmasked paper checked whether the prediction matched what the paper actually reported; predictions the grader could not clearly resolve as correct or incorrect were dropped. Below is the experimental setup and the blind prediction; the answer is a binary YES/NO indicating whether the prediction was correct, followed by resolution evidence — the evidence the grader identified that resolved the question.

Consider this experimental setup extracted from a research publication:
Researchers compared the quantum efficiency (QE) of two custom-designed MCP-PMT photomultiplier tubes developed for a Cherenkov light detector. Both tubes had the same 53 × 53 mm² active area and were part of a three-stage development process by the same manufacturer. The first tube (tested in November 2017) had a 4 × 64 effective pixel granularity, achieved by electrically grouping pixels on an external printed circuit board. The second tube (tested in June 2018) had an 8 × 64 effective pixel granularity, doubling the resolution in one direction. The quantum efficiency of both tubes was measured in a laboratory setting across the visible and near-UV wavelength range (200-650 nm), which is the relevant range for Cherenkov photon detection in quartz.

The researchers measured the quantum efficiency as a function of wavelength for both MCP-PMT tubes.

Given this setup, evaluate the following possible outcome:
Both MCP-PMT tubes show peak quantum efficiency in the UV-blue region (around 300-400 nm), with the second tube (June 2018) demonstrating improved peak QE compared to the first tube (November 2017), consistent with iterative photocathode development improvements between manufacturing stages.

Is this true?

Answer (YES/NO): NO